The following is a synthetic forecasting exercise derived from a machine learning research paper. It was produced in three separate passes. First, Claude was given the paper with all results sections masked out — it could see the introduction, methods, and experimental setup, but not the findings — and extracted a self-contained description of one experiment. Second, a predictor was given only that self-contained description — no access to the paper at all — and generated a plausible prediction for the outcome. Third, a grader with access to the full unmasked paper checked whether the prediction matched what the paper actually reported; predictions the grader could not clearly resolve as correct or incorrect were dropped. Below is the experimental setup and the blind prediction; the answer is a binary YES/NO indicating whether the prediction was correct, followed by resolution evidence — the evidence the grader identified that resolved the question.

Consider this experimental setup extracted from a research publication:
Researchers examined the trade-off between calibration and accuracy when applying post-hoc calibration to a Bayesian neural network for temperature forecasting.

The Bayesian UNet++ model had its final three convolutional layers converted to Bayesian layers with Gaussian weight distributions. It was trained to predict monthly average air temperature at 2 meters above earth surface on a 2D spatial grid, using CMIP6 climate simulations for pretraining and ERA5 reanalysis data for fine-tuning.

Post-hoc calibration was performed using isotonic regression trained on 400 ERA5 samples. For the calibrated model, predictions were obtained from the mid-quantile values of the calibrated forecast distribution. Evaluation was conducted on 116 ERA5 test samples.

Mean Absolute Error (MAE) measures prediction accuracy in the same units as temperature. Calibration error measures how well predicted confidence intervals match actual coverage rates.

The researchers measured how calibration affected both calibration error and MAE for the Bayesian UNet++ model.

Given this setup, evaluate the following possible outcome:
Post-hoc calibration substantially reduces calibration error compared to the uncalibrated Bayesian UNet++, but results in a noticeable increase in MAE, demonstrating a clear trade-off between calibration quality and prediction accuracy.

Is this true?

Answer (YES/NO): NO